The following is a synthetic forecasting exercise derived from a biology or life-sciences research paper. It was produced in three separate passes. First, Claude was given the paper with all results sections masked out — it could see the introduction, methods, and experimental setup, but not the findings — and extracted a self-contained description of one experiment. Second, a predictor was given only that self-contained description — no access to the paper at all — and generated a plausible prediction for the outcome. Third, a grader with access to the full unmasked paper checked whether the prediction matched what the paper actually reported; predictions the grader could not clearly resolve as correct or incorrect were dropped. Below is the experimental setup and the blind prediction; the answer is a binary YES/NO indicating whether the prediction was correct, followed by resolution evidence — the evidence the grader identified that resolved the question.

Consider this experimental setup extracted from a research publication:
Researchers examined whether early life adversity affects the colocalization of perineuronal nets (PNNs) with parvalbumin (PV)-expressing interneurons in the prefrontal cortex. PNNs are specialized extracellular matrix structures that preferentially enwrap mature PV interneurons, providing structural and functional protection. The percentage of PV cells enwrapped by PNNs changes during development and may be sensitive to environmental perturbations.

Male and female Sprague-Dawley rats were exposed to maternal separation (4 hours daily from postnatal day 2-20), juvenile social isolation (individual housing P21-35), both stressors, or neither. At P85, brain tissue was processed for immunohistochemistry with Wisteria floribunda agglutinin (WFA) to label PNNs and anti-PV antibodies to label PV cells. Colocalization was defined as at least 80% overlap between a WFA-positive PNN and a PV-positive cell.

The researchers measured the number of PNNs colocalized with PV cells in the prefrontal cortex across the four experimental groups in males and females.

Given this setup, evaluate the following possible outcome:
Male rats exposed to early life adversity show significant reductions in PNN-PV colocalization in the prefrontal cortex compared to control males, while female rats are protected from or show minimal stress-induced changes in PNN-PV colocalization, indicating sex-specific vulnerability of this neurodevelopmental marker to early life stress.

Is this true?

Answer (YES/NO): NO